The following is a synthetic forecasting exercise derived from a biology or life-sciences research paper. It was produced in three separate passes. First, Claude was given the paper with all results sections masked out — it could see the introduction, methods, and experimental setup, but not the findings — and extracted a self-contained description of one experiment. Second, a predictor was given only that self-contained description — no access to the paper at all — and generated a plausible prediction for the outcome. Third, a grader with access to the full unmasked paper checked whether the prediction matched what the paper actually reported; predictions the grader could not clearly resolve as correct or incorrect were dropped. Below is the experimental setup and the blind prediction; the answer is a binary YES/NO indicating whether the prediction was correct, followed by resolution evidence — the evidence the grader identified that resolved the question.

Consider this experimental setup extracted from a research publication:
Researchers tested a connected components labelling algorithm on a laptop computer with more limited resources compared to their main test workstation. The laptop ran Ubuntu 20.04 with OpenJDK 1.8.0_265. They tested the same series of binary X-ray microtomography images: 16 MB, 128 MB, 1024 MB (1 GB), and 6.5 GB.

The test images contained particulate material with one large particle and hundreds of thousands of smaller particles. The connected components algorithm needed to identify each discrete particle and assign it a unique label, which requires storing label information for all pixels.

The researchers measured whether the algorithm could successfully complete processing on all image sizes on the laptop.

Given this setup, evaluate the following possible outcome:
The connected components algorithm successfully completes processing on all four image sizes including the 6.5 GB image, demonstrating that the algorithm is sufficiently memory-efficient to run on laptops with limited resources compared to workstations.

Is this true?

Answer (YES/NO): NO